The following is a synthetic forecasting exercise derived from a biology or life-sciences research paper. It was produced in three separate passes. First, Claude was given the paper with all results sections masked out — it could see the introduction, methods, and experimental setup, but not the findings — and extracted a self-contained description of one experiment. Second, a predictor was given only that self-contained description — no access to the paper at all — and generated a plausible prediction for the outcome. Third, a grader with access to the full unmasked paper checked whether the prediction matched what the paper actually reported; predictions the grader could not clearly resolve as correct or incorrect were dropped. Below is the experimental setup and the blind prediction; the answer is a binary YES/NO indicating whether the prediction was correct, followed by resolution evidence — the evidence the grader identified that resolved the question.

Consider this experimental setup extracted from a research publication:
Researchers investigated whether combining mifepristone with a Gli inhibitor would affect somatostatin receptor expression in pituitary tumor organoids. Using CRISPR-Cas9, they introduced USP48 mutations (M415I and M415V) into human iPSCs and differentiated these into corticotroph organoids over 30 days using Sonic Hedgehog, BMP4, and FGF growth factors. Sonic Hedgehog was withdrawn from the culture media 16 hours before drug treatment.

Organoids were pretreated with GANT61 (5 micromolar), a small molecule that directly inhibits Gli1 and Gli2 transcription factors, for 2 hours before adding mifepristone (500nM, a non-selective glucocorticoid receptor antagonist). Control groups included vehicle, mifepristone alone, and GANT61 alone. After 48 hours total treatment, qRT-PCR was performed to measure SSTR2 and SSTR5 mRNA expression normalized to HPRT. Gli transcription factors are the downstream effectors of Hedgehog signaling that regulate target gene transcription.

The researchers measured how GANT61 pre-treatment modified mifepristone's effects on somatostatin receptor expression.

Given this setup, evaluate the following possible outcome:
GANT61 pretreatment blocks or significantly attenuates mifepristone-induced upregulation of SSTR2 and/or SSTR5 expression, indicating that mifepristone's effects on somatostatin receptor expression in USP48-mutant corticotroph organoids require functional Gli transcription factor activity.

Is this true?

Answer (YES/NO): YES